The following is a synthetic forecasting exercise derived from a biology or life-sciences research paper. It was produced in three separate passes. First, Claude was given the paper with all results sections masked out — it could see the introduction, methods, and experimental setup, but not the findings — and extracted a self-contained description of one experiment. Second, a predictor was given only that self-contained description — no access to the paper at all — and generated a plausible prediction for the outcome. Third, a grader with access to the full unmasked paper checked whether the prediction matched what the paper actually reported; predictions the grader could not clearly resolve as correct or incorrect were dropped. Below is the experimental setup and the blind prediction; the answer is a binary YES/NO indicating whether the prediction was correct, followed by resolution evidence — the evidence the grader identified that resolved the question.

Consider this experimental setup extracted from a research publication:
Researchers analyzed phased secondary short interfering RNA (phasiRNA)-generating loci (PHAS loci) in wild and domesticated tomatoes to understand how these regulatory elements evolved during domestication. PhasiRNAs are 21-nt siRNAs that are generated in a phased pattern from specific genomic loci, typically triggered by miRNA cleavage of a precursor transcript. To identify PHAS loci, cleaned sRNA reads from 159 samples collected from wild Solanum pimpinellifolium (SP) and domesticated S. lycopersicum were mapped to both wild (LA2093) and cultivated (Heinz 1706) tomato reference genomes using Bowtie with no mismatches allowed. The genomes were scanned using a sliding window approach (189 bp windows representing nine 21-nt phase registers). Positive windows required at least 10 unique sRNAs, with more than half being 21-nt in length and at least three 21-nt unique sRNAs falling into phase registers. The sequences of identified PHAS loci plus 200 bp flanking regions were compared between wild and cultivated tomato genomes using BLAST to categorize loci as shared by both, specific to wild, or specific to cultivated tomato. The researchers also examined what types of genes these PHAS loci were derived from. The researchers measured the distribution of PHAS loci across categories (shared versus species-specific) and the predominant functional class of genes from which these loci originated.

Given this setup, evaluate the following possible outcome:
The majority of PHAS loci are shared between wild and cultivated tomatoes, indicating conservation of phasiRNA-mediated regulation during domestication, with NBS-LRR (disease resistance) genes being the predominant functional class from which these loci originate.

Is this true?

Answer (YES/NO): NO